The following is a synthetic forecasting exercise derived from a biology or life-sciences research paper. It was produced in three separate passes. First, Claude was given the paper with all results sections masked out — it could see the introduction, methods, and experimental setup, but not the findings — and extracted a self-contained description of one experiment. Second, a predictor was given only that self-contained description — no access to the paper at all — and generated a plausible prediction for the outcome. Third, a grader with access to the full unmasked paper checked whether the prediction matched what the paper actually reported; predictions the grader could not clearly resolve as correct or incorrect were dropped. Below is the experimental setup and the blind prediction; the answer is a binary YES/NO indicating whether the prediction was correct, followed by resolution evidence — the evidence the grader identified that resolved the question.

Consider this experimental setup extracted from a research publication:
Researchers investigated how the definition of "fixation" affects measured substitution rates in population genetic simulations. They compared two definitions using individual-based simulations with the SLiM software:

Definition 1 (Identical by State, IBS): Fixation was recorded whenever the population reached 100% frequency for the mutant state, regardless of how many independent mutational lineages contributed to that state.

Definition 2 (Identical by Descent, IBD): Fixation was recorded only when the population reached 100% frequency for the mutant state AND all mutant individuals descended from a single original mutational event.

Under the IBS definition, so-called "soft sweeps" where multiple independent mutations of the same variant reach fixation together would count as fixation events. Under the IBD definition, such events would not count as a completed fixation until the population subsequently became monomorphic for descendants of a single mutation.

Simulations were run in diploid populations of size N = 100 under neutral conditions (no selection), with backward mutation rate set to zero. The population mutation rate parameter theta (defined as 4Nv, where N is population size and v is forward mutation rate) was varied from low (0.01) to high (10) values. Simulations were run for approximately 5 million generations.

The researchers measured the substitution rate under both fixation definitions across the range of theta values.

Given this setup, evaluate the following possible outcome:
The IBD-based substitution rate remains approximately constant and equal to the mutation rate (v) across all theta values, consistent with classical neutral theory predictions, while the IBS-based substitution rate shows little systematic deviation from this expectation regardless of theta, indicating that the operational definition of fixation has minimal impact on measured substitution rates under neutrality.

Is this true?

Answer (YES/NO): NO